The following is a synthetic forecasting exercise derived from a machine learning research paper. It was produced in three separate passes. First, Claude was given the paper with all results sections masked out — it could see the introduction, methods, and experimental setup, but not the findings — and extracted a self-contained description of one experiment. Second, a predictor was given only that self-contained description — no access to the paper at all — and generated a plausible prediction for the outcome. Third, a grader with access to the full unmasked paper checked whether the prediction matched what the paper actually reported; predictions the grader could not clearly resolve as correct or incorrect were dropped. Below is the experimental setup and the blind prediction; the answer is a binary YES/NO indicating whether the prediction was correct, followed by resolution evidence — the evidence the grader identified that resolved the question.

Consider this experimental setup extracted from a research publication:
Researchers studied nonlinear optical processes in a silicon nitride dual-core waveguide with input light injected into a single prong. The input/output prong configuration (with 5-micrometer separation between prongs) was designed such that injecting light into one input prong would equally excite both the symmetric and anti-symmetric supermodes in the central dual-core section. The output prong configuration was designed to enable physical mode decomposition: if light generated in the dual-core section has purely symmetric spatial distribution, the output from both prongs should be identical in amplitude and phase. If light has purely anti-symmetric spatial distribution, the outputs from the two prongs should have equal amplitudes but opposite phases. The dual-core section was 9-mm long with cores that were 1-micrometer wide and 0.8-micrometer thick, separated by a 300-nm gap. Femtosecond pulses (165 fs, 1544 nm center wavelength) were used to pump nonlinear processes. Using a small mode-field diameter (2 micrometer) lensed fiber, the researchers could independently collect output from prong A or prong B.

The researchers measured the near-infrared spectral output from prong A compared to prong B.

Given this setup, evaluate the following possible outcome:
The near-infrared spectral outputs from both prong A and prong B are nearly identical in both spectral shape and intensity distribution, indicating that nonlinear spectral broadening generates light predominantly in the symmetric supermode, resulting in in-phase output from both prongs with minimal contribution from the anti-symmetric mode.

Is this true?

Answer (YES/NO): NO